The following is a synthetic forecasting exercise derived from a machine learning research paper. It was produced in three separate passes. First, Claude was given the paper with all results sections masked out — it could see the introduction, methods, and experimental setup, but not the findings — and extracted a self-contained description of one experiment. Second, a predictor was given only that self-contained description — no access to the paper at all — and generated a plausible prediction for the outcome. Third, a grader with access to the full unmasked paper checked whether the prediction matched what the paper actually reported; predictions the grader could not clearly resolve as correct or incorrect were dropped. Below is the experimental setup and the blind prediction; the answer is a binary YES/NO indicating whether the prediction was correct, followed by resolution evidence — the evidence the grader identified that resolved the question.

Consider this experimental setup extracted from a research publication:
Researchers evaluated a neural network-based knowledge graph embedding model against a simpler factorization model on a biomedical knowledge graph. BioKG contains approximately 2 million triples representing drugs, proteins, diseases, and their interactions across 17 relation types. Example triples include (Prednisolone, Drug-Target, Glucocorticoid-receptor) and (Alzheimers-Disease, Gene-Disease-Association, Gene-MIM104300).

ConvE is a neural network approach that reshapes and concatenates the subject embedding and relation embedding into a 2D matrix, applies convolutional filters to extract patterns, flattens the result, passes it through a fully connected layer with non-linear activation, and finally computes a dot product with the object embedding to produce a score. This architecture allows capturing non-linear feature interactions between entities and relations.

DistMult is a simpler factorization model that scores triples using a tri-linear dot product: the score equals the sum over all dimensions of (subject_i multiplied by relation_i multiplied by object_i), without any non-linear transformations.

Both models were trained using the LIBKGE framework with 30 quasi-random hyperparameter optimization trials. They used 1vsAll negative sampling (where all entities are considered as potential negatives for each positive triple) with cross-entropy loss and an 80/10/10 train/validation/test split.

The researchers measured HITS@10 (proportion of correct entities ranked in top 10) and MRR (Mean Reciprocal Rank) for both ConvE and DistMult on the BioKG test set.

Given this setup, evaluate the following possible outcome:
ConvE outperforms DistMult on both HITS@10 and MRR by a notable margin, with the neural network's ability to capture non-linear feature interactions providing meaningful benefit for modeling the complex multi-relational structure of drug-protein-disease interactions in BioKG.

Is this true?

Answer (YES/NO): YES